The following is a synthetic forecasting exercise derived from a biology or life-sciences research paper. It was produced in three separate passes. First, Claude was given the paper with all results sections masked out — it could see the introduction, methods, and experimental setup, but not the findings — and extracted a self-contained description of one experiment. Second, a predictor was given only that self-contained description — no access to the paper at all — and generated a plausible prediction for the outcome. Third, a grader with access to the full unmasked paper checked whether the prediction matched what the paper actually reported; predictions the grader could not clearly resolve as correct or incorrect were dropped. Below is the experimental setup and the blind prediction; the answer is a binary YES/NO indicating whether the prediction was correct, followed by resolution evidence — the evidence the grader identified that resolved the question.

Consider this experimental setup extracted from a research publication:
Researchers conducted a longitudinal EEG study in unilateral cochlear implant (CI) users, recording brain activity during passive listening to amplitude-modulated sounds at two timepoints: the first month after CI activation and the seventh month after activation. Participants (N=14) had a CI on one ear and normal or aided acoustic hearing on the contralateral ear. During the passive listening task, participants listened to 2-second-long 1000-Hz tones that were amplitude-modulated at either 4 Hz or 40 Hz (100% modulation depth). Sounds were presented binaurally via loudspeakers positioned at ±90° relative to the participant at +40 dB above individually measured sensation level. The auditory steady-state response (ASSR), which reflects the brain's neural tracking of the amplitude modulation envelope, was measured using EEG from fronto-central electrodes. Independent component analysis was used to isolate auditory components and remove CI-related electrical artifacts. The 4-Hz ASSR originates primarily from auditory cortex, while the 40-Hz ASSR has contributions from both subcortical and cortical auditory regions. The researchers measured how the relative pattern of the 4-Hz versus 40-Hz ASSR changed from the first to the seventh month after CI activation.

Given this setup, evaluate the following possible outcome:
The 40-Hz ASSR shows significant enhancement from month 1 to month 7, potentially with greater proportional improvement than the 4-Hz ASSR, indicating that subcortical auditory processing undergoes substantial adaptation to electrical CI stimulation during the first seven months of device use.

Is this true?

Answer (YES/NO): NO